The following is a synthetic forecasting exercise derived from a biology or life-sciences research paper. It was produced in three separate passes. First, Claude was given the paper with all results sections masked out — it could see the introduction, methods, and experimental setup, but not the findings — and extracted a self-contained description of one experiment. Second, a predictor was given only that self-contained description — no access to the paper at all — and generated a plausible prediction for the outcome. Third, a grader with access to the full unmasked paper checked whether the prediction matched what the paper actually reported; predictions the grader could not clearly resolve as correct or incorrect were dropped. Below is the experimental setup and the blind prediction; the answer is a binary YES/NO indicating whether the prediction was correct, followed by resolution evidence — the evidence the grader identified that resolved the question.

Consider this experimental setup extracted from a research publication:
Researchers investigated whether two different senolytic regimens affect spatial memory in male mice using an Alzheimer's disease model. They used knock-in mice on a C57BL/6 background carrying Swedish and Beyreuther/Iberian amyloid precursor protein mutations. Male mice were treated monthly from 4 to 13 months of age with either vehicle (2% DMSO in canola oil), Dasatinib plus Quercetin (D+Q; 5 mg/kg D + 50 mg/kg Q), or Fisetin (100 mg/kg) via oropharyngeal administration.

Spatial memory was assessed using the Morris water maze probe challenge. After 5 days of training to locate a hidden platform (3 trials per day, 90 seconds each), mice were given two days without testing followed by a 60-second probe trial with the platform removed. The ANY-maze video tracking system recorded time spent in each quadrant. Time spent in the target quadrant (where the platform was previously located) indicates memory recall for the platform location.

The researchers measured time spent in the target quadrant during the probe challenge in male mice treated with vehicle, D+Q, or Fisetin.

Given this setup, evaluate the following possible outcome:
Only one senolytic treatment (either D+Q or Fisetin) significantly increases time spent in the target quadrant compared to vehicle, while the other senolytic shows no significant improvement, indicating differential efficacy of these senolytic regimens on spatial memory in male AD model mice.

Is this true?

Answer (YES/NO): NO